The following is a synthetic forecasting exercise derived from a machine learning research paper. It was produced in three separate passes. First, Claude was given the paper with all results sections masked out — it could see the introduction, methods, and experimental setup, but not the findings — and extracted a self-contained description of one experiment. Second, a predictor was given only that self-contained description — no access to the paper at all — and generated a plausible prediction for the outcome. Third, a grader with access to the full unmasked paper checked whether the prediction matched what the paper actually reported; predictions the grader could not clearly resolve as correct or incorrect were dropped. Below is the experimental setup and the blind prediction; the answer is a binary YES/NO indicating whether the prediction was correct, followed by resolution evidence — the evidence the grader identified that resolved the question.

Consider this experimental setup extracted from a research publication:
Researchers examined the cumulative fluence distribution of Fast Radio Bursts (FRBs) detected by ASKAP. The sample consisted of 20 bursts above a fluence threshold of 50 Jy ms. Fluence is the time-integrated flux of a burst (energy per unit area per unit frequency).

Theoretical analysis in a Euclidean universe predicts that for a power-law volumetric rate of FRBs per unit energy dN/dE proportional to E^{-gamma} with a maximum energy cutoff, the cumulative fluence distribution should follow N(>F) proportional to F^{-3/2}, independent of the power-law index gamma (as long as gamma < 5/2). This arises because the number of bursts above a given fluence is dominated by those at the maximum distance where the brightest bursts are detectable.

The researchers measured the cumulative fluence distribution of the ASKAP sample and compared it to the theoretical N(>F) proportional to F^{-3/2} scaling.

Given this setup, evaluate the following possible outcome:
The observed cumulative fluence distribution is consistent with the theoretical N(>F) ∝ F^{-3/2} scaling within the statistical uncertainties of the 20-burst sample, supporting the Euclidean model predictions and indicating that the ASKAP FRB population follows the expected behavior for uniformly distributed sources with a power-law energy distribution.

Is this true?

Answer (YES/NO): YES